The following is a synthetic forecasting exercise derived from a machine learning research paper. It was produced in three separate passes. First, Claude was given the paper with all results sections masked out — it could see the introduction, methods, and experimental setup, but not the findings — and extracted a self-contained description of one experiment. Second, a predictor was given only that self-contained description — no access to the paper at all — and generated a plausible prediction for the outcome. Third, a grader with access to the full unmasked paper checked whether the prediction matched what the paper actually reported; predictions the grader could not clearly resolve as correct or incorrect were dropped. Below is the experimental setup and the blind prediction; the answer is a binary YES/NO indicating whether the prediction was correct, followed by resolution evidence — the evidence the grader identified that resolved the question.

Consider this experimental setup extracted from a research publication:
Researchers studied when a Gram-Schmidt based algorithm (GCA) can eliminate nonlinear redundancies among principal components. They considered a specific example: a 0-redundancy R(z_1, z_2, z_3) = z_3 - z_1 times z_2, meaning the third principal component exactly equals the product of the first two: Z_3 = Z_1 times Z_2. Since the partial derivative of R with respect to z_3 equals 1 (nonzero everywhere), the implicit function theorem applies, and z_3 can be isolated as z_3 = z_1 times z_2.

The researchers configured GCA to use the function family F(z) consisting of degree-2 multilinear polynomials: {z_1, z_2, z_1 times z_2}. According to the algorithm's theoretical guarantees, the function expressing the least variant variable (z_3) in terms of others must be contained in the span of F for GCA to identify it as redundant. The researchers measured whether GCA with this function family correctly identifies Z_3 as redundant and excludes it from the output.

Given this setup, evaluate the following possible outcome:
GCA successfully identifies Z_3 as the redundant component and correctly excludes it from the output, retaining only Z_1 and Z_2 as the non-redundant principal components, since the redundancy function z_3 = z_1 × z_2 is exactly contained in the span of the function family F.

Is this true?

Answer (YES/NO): YES